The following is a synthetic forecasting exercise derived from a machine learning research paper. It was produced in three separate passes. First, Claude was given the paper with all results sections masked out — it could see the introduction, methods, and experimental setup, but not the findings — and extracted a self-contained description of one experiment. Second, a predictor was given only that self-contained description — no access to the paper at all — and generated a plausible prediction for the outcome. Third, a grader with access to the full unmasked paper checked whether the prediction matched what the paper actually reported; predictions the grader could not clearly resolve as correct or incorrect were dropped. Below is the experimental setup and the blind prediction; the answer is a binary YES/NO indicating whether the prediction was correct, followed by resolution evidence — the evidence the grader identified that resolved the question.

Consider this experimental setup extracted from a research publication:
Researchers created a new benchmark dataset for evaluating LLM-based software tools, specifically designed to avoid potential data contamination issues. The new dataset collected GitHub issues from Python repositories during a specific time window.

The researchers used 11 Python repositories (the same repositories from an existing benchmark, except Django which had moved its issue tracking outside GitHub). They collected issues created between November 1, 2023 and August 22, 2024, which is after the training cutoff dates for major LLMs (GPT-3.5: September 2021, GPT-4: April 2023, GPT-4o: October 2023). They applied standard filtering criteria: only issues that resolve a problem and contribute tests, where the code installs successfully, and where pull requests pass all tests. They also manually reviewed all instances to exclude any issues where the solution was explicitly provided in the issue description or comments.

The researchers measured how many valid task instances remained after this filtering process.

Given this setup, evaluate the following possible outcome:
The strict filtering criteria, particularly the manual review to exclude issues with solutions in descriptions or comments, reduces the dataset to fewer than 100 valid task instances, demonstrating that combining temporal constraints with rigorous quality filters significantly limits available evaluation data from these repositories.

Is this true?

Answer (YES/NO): NO